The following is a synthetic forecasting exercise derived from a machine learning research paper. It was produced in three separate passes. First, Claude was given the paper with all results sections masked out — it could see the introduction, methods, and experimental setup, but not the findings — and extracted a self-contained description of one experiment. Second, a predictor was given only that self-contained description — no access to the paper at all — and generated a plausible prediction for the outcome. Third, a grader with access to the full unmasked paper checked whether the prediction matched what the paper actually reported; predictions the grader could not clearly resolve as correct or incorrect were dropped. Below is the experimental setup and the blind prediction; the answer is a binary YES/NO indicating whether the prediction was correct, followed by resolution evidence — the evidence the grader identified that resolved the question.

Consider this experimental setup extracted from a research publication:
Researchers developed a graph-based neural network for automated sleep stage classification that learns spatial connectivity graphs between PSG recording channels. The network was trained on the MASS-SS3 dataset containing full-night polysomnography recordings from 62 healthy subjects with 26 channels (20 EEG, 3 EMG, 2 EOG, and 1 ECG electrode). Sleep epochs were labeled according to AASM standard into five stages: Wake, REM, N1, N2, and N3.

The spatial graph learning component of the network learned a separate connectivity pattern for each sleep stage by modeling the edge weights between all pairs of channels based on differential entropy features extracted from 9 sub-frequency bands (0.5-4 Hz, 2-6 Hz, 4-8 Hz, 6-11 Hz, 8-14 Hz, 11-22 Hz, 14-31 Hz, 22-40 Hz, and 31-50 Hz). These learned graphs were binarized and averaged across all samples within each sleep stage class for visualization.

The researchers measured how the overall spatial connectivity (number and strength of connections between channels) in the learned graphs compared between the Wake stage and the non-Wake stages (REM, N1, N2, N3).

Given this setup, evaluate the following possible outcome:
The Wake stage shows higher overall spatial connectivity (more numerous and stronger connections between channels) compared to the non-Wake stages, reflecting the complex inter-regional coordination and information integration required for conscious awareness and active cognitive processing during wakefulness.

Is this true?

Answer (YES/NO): YES